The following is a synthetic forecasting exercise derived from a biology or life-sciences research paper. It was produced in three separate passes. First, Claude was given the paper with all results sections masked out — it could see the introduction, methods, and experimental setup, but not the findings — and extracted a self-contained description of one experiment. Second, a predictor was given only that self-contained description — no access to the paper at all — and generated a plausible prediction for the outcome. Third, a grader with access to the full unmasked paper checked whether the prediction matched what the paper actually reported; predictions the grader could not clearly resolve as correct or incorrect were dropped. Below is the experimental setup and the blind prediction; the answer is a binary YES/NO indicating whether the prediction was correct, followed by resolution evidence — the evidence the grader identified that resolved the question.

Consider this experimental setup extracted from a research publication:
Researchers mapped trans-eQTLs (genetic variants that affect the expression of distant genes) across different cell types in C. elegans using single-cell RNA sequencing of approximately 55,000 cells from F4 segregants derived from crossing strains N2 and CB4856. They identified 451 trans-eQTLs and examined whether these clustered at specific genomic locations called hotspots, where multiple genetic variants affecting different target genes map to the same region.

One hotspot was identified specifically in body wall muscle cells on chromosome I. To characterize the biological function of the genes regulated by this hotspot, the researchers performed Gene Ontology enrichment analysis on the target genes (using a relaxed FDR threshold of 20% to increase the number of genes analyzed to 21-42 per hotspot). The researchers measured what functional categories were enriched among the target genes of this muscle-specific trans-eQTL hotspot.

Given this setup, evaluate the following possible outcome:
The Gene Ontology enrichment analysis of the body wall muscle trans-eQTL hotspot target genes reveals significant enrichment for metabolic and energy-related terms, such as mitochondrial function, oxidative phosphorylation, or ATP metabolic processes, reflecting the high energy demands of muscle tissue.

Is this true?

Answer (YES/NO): NO